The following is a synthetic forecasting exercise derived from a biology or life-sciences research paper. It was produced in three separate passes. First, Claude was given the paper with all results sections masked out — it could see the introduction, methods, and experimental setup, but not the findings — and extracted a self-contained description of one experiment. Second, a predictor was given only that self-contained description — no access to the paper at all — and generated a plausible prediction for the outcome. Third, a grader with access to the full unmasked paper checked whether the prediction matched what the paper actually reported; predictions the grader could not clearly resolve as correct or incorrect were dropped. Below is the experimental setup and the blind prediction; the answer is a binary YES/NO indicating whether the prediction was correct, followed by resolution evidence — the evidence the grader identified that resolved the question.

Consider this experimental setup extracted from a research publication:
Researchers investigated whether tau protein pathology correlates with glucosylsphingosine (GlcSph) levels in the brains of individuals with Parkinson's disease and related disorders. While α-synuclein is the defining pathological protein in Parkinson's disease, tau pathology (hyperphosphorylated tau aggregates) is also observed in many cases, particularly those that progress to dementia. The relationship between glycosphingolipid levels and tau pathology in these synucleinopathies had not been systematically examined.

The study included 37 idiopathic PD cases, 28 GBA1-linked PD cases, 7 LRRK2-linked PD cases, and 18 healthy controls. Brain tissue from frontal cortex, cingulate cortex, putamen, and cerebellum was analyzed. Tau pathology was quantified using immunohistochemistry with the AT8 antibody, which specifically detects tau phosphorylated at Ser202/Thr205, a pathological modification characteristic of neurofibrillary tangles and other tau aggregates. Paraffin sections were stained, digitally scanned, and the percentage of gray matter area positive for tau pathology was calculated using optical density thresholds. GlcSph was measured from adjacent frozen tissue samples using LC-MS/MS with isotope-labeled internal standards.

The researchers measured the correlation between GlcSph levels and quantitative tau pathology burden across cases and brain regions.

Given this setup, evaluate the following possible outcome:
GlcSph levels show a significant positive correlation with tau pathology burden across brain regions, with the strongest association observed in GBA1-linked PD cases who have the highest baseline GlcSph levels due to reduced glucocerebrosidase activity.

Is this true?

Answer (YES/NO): NO